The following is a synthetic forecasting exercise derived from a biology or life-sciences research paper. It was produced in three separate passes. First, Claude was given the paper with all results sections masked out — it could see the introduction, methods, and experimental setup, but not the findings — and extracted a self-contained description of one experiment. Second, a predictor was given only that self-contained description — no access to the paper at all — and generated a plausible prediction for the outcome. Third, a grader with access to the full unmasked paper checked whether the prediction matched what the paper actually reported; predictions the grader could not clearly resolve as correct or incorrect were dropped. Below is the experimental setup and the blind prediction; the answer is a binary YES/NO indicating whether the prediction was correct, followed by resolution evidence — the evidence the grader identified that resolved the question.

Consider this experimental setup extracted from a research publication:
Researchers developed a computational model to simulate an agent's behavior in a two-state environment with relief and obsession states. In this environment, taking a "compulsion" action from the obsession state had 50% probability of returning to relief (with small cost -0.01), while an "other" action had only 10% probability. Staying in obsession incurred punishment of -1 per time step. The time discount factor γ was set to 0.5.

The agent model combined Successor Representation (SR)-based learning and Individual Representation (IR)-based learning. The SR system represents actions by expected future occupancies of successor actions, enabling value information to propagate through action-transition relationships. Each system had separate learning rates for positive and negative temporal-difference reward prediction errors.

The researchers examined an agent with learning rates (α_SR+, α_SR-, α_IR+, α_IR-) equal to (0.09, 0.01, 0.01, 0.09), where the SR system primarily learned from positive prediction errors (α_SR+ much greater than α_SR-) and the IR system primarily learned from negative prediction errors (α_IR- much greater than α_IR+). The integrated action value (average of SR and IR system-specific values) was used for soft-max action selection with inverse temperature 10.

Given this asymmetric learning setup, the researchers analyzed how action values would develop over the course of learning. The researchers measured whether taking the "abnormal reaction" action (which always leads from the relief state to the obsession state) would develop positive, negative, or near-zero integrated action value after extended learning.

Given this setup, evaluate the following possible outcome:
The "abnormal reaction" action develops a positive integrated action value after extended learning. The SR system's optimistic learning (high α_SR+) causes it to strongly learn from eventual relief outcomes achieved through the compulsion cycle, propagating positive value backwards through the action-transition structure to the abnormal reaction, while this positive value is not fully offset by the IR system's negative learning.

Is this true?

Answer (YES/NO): NO